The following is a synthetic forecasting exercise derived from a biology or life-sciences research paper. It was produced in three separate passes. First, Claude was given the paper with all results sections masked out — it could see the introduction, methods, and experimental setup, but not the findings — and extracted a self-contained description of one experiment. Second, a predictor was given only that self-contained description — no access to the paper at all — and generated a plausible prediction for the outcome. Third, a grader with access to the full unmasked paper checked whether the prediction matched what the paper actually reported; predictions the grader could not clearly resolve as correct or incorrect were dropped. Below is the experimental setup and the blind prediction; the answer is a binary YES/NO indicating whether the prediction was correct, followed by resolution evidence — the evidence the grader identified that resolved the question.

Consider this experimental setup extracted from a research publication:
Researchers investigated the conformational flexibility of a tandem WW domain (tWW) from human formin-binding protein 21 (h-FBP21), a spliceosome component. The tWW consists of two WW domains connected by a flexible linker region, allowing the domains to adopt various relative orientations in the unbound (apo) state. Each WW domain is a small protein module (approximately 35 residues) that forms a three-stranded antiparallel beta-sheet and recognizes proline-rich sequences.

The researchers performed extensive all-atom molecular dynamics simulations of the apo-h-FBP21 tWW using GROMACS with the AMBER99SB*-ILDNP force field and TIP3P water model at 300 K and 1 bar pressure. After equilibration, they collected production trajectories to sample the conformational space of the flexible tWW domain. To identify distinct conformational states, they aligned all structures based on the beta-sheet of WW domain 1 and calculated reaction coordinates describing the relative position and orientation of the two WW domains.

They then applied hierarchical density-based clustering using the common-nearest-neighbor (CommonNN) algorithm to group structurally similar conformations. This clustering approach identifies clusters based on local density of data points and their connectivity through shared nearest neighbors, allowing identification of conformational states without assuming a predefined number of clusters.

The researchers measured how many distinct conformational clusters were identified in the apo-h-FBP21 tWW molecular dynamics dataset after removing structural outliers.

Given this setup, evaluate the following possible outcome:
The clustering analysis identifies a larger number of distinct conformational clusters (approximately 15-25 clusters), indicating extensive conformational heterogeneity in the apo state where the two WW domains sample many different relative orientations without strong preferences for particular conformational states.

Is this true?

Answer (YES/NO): NO